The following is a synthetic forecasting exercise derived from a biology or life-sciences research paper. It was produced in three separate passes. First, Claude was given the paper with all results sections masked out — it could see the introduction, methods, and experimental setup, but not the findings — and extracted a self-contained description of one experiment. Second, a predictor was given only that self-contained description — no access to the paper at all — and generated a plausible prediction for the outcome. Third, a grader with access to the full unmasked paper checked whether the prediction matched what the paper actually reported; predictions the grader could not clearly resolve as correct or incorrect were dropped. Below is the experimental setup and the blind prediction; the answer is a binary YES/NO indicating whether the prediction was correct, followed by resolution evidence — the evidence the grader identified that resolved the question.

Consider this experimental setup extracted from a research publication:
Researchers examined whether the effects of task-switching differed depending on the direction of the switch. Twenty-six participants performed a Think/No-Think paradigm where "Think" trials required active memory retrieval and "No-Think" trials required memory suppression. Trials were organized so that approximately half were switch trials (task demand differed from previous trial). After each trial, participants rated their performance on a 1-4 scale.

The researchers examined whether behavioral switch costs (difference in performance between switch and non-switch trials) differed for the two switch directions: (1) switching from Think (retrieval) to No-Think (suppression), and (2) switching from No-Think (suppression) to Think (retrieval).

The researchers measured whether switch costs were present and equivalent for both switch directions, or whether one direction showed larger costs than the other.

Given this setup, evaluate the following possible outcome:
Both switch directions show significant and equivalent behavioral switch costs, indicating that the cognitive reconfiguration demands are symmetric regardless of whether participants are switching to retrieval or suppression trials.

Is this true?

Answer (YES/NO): NO